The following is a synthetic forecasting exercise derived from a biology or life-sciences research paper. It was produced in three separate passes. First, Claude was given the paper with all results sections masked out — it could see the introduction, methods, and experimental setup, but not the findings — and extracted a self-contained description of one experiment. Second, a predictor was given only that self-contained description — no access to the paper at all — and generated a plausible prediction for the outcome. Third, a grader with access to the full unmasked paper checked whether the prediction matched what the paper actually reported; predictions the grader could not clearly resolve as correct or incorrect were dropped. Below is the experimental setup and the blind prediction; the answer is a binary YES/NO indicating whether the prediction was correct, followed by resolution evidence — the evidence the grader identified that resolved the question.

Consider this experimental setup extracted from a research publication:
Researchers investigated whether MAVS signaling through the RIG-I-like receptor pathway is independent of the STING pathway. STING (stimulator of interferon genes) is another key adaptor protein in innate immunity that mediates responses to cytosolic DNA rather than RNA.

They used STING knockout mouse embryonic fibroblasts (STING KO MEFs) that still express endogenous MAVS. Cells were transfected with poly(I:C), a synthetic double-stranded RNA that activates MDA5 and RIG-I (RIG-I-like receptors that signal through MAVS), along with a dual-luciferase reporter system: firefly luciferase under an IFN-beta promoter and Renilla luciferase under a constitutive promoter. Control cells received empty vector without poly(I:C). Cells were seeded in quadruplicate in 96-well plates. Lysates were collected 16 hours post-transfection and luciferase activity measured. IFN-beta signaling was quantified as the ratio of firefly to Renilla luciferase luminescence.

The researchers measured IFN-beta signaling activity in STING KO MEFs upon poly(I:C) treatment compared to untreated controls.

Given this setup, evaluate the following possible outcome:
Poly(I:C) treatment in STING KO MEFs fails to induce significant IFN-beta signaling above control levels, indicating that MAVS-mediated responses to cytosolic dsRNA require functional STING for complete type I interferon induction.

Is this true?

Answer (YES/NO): NO